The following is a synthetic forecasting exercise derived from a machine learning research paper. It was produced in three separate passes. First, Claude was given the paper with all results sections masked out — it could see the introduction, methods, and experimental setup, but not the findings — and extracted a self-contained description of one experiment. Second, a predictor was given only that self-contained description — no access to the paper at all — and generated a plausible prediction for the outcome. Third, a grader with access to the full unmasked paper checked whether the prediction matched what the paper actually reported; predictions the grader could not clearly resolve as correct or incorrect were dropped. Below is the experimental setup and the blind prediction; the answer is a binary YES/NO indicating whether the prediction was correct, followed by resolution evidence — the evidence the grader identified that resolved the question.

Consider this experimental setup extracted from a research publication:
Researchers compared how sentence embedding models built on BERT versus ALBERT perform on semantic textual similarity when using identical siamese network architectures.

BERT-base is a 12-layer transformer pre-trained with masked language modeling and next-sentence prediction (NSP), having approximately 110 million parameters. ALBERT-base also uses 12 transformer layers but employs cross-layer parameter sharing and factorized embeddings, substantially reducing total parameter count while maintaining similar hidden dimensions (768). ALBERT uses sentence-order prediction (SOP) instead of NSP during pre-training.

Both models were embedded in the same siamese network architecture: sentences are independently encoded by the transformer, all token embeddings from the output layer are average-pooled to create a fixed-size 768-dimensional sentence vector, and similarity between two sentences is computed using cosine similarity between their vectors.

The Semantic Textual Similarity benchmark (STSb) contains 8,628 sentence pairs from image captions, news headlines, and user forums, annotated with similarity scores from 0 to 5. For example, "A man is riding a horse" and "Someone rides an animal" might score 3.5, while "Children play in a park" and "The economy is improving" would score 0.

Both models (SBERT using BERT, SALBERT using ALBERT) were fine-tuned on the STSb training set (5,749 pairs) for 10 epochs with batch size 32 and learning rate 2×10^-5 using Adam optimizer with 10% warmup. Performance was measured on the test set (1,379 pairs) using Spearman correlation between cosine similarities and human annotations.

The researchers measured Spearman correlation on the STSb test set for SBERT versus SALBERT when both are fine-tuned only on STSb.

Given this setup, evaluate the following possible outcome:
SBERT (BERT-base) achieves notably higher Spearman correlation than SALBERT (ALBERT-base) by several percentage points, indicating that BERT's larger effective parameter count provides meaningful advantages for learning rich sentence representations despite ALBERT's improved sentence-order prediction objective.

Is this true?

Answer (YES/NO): YES